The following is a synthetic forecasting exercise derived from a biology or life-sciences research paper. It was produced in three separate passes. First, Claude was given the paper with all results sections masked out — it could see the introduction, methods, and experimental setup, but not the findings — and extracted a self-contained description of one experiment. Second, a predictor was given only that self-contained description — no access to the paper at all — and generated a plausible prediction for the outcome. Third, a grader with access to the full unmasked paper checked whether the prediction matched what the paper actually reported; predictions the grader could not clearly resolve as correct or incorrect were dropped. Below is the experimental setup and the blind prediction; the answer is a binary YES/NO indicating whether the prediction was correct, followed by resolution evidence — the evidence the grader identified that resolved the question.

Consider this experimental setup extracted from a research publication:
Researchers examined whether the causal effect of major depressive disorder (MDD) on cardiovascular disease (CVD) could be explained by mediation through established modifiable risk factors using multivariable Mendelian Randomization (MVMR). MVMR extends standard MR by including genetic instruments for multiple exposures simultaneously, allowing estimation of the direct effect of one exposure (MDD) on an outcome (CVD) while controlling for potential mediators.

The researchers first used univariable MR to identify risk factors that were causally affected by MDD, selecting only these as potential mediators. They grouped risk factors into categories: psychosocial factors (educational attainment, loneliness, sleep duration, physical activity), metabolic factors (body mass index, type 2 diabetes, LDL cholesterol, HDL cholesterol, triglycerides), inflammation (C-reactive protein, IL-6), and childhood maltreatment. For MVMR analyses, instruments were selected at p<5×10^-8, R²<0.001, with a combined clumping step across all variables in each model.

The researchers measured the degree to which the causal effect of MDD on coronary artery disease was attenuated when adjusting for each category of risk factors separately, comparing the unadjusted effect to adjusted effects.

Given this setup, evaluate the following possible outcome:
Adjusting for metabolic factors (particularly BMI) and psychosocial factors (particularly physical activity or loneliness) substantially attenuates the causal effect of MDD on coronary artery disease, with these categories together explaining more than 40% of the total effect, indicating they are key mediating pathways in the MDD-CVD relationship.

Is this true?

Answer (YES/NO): NO